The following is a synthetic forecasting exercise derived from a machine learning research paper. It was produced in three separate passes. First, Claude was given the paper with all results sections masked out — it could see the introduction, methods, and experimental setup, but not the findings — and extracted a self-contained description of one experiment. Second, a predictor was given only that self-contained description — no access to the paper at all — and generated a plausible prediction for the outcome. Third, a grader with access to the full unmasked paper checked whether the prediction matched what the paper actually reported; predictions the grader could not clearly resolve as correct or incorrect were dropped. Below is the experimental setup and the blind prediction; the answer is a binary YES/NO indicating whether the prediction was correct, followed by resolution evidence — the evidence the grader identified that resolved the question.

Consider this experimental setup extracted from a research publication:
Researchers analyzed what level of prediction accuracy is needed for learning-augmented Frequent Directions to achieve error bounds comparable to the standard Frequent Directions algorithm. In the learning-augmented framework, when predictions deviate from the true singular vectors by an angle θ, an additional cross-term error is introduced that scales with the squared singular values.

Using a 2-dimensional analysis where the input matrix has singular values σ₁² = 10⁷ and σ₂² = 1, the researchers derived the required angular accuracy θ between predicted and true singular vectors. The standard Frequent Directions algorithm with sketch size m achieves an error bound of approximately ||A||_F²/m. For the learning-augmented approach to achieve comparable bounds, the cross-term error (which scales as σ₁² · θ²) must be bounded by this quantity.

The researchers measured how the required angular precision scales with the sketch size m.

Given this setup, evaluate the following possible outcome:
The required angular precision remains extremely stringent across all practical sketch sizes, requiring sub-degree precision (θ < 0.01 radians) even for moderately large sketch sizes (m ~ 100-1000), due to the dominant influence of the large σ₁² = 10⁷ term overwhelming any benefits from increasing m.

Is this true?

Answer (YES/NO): NO